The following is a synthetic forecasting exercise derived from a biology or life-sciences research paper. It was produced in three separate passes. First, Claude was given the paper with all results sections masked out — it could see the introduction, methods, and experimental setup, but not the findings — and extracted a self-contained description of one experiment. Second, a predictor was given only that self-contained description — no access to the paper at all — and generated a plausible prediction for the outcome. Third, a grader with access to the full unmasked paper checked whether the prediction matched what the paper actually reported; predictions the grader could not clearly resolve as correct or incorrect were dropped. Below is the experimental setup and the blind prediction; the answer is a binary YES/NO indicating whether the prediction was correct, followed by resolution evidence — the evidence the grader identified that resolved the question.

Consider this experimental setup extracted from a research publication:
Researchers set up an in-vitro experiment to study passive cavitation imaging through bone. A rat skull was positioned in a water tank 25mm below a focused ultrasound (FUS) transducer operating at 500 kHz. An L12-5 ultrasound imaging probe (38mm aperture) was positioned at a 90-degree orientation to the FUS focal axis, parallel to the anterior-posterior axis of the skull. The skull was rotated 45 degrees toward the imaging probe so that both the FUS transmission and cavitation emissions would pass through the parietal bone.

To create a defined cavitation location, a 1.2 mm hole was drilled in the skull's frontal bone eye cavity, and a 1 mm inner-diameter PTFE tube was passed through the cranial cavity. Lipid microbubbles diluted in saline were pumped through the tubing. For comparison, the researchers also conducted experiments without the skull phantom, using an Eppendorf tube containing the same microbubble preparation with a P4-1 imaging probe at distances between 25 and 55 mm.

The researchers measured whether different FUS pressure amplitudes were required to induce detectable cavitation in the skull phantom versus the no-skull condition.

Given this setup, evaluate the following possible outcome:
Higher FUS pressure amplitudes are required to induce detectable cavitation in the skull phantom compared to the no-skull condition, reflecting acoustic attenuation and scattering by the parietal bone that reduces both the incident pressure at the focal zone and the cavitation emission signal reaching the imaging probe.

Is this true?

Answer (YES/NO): YES